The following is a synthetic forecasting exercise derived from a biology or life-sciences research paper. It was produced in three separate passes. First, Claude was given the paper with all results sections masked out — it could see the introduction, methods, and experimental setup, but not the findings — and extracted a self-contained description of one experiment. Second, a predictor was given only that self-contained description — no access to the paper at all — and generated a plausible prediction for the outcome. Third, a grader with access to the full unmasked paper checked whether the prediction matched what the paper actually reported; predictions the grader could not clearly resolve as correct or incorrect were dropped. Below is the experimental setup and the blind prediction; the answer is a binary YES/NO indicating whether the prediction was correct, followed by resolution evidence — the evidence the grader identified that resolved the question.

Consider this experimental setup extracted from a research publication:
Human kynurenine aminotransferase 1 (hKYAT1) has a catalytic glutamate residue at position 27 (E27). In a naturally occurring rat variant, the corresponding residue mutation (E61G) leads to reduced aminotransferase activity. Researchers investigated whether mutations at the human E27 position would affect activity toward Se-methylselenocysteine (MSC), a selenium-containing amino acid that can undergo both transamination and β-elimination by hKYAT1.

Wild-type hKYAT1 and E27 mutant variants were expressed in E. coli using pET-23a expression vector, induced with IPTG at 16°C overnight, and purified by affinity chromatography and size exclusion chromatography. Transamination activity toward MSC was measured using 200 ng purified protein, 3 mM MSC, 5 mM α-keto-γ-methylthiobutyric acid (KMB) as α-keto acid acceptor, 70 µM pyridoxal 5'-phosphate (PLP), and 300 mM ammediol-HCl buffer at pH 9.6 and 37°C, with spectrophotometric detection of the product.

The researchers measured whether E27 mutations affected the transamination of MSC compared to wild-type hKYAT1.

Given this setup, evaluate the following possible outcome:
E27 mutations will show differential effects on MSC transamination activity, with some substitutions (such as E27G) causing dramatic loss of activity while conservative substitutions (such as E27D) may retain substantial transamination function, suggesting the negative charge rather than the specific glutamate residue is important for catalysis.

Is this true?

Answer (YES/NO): NO